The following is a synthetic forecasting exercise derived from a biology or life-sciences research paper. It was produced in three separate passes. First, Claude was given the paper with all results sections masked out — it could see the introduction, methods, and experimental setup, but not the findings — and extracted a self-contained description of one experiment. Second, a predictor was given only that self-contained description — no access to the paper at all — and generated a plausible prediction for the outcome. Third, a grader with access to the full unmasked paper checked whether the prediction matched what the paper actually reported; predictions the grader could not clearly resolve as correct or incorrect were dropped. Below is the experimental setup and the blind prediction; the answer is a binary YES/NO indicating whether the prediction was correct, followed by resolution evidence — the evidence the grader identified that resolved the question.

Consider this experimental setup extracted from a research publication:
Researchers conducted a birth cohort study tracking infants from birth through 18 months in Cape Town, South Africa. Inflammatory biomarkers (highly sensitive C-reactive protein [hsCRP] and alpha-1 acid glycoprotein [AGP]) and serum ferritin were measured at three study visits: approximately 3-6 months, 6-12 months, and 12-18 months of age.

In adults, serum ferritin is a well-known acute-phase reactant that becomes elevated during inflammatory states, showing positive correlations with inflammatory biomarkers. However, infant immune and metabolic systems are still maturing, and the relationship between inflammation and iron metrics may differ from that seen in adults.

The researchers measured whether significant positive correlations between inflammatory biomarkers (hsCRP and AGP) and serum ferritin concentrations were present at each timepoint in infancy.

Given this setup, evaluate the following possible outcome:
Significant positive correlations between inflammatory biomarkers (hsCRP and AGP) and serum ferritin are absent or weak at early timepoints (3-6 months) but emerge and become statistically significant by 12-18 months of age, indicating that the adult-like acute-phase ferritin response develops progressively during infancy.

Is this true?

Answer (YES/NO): YES